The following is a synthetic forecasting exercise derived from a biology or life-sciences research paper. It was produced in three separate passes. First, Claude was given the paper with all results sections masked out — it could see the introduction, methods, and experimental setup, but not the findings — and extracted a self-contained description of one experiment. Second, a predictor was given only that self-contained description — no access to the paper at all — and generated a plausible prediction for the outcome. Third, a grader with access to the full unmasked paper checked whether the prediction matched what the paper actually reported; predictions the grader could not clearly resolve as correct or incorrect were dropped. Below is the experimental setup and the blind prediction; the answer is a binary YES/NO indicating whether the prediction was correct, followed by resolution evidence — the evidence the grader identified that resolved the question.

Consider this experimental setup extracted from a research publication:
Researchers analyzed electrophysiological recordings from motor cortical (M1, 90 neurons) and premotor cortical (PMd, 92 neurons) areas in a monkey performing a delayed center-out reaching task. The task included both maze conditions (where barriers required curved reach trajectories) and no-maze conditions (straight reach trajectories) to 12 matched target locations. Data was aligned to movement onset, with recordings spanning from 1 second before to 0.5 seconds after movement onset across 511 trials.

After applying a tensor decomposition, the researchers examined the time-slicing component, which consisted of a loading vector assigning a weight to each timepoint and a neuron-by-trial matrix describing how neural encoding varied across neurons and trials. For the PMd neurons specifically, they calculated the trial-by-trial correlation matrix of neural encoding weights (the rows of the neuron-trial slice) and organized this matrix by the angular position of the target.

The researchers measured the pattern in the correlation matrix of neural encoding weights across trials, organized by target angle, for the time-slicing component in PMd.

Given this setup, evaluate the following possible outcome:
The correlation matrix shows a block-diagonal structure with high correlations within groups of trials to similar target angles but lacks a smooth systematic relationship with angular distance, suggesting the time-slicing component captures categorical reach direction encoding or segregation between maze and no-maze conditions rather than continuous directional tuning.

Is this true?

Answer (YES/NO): NO